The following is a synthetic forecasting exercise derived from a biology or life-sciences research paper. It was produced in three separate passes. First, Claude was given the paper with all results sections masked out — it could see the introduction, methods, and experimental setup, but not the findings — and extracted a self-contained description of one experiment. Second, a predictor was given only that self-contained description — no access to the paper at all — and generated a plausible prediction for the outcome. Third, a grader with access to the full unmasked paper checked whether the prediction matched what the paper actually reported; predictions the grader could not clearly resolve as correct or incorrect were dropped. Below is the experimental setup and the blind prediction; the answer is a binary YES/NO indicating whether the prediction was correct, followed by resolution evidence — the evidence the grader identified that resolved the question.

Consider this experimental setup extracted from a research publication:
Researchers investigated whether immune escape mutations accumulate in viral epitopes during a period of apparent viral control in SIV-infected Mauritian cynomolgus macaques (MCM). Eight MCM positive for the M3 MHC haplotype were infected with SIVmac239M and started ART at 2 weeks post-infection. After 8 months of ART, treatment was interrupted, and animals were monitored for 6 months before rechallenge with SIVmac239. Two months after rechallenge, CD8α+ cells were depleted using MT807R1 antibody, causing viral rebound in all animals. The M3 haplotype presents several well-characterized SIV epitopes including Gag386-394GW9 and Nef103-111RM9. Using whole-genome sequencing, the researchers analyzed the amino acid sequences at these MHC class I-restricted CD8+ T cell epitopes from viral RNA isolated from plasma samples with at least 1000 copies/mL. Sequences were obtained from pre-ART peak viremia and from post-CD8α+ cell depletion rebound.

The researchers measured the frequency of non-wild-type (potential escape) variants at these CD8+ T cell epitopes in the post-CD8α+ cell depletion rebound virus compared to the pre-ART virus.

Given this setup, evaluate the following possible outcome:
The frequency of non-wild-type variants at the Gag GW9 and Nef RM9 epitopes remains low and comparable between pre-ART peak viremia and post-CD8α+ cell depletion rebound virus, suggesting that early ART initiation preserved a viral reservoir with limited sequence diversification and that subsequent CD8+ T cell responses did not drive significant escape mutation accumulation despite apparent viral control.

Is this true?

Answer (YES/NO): NO